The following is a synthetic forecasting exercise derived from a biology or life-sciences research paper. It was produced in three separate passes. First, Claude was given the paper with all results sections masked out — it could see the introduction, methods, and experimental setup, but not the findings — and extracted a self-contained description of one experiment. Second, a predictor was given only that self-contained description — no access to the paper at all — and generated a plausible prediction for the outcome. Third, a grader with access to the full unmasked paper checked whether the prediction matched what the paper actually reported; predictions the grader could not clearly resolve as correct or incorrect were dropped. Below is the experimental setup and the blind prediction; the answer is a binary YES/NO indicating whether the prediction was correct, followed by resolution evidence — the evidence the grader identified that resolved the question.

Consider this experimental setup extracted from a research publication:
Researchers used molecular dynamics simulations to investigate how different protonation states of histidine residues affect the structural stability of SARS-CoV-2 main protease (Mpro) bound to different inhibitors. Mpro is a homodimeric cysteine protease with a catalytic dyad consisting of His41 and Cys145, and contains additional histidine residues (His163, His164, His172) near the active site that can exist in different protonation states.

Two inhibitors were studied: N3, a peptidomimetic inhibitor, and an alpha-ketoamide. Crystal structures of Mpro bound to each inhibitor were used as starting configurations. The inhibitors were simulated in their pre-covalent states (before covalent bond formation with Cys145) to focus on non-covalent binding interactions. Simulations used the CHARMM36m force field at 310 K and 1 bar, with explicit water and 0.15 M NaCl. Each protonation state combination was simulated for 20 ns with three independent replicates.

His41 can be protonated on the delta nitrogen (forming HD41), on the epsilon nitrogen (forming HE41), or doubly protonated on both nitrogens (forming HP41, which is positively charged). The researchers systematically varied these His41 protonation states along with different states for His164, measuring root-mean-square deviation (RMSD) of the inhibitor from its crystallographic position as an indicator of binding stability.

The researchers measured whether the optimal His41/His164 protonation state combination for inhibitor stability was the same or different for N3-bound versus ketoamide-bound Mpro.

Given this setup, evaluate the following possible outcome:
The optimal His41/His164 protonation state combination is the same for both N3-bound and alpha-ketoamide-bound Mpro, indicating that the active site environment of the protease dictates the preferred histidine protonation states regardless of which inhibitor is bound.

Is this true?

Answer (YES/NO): NO